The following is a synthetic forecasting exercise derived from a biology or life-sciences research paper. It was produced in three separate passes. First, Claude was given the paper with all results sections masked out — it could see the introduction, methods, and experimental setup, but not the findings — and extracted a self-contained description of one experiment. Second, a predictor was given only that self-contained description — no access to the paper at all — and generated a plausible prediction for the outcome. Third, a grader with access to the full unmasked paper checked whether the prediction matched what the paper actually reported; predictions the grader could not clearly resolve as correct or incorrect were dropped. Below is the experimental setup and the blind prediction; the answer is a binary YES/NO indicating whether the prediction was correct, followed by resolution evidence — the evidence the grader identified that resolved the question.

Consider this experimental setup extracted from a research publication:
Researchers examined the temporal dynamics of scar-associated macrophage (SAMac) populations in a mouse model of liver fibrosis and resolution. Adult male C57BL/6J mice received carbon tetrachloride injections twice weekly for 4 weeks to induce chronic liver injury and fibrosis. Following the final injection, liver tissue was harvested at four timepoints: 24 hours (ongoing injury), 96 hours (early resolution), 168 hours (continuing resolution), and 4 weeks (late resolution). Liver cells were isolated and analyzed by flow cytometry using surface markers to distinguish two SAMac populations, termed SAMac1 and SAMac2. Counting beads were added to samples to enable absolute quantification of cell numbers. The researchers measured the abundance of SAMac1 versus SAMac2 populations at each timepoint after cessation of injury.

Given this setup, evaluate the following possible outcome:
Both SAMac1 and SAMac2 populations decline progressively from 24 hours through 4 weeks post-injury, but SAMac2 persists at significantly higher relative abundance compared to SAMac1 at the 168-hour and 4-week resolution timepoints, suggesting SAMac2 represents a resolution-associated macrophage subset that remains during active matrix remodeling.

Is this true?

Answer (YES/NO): NO